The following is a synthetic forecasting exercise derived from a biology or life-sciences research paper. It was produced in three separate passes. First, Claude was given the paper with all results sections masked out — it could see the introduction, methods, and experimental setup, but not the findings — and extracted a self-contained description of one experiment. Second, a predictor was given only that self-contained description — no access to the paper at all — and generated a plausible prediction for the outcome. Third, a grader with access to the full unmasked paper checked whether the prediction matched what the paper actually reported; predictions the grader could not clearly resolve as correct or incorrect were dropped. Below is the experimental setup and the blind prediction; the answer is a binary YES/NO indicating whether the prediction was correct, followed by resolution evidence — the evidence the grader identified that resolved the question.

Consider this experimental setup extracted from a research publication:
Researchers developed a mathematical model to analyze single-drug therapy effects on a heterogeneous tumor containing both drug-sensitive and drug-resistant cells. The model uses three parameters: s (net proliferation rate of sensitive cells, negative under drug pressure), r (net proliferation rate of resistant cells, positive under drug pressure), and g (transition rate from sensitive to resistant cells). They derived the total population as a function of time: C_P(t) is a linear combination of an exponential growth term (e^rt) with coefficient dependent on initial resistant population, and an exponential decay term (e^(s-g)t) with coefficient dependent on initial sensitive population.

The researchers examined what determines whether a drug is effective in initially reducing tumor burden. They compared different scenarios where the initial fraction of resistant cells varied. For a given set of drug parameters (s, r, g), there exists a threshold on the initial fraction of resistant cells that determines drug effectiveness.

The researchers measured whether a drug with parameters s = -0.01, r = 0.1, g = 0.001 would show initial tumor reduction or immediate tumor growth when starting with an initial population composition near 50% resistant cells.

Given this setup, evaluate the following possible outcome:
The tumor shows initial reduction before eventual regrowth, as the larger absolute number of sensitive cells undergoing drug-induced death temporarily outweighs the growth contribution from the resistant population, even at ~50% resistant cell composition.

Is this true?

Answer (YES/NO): NO